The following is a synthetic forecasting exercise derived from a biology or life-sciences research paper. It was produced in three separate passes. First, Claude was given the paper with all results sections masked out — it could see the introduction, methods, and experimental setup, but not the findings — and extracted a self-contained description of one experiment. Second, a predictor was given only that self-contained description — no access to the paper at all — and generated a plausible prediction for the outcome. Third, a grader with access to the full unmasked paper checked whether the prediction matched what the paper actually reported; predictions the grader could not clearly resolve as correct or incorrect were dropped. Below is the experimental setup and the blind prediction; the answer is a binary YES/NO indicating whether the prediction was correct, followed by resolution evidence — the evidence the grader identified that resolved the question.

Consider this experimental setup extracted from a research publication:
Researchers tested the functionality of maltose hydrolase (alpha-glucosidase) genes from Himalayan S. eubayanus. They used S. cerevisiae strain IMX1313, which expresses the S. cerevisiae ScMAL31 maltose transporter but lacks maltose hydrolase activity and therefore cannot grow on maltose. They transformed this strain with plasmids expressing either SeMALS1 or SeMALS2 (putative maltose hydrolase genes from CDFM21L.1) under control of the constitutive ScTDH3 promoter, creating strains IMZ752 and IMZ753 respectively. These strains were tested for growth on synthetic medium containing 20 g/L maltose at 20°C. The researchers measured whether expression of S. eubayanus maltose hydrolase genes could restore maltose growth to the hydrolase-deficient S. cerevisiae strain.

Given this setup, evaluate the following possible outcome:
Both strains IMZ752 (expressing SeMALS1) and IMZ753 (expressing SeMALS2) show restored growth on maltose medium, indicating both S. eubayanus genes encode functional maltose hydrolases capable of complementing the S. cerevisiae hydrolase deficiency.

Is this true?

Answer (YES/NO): YES